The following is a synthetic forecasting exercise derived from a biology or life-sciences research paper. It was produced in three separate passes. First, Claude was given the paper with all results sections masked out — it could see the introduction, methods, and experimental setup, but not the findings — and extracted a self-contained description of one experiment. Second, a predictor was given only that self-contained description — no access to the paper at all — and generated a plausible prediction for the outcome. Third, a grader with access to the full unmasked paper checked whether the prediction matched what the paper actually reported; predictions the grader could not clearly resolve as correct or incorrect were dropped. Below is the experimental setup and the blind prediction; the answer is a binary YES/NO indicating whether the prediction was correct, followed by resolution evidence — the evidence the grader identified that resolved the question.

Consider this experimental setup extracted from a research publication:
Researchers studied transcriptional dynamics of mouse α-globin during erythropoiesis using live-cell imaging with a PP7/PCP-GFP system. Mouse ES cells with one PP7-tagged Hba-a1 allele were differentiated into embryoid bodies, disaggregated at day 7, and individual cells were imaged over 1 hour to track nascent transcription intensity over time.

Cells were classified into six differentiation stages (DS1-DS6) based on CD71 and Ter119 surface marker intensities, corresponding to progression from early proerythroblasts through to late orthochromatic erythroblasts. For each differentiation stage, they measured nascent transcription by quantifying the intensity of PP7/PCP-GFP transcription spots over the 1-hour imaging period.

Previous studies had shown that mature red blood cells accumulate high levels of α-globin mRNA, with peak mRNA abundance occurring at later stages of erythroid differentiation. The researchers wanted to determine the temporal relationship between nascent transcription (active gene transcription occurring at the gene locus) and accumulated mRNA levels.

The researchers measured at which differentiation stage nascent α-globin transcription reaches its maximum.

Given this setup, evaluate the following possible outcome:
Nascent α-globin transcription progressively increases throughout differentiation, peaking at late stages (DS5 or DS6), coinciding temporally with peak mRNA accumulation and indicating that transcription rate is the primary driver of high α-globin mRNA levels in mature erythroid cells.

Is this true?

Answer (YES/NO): NO